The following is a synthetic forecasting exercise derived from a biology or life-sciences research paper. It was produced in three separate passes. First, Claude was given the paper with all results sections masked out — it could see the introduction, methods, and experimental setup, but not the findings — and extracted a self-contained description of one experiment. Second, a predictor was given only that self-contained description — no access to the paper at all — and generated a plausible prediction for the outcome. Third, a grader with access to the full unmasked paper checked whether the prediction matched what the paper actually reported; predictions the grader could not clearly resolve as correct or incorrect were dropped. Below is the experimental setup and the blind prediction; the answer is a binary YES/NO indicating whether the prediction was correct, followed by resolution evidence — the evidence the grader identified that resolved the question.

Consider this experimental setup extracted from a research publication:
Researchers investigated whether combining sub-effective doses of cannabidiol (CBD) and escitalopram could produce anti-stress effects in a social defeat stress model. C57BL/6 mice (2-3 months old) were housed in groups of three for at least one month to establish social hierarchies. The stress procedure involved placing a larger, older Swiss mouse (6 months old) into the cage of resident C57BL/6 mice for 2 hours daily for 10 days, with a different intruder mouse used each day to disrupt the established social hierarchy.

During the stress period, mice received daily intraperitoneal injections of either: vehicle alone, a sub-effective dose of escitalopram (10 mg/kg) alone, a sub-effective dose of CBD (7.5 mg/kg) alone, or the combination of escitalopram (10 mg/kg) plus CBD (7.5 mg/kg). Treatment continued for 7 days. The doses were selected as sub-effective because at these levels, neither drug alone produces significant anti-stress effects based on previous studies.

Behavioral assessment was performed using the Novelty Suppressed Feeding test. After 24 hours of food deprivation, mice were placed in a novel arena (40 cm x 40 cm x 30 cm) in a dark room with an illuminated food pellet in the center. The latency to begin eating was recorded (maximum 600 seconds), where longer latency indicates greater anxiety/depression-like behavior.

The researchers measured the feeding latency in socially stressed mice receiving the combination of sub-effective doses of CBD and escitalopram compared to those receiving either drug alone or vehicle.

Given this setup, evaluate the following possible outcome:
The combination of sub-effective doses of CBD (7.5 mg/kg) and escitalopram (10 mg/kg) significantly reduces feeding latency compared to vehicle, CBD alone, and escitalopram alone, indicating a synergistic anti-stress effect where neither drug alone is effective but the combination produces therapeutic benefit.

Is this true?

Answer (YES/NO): YES